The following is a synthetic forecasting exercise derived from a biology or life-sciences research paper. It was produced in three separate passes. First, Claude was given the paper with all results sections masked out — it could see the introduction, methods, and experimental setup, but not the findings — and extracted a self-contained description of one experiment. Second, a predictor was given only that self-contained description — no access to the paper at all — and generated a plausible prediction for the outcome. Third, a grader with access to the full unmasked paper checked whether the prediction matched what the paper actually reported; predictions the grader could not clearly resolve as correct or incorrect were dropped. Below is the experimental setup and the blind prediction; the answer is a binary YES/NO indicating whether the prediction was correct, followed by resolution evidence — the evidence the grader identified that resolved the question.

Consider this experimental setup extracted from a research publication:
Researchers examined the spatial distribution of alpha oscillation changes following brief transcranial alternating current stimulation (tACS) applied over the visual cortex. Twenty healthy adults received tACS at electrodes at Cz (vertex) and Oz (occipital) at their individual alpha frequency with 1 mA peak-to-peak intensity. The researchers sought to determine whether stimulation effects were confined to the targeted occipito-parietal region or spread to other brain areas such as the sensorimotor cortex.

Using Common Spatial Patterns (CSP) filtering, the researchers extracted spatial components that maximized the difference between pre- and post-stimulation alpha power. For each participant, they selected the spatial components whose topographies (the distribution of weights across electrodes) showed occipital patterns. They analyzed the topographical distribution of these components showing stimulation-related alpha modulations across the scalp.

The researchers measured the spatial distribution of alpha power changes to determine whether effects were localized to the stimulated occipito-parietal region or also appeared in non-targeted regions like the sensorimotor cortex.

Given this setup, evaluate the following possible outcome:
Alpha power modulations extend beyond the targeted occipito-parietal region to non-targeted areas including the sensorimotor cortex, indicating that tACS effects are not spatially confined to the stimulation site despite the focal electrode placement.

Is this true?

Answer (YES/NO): NO